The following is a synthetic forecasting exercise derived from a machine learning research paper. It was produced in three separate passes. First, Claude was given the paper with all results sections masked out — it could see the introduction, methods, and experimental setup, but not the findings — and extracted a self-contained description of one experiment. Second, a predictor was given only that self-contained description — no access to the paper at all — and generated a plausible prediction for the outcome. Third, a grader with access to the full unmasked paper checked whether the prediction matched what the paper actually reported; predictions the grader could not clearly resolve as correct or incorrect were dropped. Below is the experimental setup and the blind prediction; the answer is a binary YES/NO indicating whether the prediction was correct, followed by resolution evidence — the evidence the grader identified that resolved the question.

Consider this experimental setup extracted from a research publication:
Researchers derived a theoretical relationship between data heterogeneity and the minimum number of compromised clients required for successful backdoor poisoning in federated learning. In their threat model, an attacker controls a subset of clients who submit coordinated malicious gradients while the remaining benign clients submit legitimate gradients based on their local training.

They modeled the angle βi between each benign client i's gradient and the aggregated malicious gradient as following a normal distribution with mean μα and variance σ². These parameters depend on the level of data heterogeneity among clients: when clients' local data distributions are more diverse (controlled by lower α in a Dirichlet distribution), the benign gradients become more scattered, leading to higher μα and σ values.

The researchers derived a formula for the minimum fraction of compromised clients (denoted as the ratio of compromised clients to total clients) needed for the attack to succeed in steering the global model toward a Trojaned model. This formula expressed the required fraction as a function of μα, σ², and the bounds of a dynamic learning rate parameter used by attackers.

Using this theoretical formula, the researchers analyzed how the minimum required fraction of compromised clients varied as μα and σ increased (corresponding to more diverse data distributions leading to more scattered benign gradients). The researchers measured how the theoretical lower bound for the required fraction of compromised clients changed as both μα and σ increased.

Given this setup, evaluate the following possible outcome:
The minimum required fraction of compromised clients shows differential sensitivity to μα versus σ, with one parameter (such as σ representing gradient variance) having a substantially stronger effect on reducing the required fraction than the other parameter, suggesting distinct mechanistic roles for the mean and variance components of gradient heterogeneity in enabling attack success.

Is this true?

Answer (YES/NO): NO